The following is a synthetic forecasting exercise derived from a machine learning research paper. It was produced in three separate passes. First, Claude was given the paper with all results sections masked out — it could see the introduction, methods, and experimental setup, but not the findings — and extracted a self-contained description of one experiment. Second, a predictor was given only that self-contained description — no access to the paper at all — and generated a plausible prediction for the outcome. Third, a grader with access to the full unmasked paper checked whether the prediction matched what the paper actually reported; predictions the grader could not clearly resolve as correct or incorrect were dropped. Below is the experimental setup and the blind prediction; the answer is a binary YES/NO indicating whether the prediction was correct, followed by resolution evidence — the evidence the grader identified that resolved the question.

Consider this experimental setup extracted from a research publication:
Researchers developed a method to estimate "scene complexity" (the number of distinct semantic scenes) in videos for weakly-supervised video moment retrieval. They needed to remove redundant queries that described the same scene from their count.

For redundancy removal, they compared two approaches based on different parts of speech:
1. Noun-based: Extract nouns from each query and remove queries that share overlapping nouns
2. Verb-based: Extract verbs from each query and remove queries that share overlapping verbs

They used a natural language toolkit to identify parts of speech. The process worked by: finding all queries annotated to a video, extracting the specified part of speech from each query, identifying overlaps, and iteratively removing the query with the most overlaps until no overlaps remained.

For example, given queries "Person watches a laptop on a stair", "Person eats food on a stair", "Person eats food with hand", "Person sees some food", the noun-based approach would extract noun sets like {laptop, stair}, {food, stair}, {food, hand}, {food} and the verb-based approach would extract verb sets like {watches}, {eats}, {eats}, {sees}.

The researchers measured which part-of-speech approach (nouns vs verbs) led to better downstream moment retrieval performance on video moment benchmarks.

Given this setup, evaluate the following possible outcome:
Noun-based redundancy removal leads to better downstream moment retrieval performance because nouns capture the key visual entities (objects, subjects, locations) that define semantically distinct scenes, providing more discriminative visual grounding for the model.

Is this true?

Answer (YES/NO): YES